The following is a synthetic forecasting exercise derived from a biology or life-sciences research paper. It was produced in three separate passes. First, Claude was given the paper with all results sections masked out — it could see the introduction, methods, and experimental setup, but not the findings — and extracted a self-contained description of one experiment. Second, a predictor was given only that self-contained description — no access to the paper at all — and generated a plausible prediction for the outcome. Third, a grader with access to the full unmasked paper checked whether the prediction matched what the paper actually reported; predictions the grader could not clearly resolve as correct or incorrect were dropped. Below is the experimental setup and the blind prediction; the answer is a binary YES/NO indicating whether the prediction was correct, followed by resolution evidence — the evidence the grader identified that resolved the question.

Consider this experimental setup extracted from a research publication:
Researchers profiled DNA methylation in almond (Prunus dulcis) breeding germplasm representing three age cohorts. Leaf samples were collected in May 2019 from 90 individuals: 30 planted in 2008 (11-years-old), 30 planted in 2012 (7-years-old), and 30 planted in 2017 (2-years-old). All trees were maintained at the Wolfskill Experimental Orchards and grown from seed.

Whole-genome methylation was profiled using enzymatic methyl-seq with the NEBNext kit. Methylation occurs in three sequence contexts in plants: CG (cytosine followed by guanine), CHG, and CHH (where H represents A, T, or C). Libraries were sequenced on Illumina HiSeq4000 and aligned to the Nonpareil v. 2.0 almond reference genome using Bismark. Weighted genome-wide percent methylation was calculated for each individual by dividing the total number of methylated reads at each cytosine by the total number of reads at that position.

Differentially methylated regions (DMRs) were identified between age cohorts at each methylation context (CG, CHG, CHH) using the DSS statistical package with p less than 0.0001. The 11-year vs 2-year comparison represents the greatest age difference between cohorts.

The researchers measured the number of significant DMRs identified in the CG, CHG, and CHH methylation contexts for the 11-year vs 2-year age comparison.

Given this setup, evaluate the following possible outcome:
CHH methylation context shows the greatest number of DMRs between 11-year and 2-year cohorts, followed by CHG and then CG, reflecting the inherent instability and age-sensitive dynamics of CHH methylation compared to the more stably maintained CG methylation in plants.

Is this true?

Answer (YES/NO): NO